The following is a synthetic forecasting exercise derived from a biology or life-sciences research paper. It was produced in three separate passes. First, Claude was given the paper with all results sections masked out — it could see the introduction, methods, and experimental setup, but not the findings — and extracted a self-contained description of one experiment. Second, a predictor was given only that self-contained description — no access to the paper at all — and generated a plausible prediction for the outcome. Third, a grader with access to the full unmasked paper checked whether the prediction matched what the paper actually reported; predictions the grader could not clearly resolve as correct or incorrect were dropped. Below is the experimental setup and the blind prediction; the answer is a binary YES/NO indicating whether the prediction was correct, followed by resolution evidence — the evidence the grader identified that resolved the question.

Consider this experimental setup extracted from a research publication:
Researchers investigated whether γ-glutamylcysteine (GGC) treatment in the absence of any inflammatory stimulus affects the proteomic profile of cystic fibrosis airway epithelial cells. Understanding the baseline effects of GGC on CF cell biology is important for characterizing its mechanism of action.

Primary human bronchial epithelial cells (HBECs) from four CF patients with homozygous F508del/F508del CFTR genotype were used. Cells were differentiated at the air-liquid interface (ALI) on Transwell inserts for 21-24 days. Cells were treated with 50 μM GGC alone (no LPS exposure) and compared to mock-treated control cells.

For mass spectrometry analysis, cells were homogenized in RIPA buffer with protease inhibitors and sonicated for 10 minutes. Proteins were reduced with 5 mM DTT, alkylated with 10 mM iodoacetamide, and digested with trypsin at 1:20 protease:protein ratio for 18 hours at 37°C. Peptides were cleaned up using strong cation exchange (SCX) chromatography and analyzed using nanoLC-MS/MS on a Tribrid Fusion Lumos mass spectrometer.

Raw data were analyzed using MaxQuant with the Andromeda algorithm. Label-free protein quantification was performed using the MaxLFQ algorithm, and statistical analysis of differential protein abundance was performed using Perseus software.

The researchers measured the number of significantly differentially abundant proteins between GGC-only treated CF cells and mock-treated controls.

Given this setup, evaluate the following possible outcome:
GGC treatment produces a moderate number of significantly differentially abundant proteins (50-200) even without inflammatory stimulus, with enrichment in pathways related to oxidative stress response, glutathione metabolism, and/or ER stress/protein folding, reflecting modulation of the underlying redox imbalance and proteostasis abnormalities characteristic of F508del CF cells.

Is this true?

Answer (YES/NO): NO